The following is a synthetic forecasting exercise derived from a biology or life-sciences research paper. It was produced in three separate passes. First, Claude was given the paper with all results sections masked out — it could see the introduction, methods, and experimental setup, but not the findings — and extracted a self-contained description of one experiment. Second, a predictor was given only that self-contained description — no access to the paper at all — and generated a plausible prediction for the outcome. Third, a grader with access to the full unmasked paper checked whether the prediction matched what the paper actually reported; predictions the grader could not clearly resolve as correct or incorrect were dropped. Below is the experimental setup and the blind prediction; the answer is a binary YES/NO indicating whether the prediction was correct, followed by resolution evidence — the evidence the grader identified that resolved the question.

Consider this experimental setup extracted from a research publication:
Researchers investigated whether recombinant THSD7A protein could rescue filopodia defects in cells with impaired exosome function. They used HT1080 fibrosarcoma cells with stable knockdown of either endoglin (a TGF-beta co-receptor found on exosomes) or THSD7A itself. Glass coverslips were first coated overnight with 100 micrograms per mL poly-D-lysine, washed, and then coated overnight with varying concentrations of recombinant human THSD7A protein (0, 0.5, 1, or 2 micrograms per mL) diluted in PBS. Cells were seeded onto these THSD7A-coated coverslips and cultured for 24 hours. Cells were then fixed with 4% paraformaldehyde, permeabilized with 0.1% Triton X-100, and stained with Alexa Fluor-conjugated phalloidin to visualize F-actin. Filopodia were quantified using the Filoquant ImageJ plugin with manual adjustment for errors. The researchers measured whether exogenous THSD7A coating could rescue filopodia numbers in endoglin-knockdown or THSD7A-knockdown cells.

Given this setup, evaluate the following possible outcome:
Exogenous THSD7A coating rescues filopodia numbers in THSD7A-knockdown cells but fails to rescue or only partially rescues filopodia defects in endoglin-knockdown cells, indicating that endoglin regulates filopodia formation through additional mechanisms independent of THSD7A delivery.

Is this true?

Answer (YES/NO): NO